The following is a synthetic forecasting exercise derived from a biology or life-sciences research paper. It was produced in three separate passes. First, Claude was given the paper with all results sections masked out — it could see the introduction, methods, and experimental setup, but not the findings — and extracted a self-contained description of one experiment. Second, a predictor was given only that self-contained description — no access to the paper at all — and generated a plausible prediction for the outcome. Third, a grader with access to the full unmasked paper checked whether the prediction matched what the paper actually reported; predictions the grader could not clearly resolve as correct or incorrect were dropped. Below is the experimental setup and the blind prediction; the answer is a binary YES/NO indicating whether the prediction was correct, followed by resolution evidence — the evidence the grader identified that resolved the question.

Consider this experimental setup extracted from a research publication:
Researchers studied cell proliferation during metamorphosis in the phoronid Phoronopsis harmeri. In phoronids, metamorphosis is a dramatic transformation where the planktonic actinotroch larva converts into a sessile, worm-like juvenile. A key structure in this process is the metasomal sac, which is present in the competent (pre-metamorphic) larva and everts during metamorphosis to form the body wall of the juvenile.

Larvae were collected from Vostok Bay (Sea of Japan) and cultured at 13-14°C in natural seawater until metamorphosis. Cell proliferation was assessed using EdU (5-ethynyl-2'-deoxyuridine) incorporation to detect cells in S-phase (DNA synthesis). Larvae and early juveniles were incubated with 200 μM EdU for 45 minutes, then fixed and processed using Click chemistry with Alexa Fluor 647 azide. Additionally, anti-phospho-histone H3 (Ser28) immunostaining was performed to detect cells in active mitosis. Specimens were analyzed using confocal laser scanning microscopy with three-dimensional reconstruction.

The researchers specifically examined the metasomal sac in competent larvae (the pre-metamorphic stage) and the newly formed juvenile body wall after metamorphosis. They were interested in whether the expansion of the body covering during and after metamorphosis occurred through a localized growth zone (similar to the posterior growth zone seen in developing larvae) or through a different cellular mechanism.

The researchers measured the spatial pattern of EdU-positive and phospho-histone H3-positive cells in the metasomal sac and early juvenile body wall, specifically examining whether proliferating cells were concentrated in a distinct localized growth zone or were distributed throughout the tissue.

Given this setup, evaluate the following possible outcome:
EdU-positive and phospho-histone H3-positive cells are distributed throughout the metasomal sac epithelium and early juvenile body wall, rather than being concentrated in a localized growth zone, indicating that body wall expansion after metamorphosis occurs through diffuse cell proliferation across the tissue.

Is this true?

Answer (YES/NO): YES